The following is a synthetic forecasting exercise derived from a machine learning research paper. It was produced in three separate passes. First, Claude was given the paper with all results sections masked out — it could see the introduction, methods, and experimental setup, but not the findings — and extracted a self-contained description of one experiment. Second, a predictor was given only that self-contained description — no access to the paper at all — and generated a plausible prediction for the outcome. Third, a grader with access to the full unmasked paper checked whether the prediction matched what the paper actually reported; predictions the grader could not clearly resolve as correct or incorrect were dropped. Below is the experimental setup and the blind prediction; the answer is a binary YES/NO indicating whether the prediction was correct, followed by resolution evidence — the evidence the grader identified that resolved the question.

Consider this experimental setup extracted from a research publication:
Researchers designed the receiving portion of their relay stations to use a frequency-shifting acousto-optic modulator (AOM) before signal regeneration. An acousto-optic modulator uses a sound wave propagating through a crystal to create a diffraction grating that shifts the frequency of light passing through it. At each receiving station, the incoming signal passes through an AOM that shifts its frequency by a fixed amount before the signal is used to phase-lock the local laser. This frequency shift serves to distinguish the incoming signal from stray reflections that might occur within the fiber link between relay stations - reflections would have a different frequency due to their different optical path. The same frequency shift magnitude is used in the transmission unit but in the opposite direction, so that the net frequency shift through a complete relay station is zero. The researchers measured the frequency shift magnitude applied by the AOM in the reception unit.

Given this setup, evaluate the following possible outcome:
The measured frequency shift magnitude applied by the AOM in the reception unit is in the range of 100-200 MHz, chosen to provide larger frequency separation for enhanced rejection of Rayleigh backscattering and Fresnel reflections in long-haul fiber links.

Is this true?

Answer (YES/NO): NO